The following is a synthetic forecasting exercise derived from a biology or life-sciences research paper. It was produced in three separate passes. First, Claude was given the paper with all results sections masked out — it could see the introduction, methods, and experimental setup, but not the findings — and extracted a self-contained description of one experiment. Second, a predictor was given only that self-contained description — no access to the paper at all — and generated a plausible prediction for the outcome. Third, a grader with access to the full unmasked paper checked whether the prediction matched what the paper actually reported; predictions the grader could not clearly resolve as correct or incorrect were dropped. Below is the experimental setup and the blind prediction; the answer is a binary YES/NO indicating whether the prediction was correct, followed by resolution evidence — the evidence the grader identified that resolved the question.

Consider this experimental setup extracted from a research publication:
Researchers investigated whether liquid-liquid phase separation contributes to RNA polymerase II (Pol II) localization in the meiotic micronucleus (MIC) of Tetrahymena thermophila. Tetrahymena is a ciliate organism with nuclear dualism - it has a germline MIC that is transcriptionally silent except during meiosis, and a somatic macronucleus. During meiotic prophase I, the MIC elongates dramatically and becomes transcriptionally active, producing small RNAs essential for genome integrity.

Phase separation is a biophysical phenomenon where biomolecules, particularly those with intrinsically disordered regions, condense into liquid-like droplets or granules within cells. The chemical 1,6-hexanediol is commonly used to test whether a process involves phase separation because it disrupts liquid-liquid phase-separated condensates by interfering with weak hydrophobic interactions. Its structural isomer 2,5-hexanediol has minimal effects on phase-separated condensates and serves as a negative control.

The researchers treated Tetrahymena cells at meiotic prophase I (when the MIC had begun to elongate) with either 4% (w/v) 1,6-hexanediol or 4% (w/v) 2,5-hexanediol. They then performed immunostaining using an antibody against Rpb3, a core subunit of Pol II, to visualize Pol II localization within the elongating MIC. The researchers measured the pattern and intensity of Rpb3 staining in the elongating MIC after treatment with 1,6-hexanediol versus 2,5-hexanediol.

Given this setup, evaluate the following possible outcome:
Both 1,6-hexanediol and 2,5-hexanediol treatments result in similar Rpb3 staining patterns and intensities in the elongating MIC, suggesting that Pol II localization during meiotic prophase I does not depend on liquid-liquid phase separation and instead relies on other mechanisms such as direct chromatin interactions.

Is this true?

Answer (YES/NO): NO